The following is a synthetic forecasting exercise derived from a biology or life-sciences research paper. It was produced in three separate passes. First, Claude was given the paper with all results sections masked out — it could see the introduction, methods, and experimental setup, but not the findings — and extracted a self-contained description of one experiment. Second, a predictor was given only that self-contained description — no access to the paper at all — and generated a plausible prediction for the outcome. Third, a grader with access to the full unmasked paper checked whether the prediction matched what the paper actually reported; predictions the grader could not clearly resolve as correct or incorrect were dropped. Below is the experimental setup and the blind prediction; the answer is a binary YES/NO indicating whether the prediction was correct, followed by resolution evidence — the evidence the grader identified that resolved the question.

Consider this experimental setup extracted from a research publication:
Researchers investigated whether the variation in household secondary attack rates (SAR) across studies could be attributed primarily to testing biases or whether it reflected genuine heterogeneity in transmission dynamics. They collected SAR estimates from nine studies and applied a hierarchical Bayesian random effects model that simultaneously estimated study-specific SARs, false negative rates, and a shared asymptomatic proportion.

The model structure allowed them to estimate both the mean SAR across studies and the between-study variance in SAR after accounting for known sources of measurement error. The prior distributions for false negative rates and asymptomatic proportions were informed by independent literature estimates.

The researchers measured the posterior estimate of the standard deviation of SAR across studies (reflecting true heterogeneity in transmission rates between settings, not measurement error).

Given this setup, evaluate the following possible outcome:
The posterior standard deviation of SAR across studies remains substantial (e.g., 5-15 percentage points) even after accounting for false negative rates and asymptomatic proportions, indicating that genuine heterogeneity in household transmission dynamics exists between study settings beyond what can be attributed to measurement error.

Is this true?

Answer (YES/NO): YES